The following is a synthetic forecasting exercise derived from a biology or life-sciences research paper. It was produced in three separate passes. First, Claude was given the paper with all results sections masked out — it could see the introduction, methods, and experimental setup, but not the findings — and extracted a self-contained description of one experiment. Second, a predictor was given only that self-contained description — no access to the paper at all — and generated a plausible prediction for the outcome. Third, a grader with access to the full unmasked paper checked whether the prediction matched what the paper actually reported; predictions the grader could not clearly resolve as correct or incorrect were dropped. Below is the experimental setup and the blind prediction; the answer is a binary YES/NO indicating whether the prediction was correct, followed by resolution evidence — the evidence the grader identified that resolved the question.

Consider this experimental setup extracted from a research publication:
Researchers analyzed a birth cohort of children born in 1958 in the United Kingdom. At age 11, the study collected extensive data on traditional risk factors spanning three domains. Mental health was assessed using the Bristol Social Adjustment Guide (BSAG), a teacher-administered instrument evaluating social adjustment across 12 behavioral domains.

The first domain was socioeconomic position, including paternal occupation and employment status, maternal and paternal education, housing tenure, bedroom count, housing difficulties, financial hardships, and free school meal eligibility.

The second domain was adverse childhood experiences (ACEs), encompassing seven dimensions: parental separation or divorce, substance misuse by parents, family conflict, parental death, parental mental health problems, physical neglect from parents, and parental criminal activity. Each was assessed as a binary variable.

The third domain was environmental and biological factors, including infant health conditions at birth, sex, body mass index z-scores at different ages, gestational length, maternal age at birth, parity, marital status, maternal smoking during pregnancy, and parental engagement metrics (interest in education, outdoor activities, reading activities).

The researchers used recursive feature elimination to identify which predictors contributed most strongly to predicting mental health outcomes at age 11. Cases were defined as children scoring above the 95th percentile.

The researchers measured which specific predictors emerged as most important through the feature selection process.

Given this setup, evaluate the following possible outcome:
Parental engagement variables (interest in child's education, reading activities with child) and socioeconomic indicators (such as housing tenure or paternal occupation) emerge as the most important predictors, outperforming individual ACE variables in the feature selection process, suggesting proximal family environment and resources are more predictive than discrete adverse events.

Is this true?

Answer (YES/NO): NO